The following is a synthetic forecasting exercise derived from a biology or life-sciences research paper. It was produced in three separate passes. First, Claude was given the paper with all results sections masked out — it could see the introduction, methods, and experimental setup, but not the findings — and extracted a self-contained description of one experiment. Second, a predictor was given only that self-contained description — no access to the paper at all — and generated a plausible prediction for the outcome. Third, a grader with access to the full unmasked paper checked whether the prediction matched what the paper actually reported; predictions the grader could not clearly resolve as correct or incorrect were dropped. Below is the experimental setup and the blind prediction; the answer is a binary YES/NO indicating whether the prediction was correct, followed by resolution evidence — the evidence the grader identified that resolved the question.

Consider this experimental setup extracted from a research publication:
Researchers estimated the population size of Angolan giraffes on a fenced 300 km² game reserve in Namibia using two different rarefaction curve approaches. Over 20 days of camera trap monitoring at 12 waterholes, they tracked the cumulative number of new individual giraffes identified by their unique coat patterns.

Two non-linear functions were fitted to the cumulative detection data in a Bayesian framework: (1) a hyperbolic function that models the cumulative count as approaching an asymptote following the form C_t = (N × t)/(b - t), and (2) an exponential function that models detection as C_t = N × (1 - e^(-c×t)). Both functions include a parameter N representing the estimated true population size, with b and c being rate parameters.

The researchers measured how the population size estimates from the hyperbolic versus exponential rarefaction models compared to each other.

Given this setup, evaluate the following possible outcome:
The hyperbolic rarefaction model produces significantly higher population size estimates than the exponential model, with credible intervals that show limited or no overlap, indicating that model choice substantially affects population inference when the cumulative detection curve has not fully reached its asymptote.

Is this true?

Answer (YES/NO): YES